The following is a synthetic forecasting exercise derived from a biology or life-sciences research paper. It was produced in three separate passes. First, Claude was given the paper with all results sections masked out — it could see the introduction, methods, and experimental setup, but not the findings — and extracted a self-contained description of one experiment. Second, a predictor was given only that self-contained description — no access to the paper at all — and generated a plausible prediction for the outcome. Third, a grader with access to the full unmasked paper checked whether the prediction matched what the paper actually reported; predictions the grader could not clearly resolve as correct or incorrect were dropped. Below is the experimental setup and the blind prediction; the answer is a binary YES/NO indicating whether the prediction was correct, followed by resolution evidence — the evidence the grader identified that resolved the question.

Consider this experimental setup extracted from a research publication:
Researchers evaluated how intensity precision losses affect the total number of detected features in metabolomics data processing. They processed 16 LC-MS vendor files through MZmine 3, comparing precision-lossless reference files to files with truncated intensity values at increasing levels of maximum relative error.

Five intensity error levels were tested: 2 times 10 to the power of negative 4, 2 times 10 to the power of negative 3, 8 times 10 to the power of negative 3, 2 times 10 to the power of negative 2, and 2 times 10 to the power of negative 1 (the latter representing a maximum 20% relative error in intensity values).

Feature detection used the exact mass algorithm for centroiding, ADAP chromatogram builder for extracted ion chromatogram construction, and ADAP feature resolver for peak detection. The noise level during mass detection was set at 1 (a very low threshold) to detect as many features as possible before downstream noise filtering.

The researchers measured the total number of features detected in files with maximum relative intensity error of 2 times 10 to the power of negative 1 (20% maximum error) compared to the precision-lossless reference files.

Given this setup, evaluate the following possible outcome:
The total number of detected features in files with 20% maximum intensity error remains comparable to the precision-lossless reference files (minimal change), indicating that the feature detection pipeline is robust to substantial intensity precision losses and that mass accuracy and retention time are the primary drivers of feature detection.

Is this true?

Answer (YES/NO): NO